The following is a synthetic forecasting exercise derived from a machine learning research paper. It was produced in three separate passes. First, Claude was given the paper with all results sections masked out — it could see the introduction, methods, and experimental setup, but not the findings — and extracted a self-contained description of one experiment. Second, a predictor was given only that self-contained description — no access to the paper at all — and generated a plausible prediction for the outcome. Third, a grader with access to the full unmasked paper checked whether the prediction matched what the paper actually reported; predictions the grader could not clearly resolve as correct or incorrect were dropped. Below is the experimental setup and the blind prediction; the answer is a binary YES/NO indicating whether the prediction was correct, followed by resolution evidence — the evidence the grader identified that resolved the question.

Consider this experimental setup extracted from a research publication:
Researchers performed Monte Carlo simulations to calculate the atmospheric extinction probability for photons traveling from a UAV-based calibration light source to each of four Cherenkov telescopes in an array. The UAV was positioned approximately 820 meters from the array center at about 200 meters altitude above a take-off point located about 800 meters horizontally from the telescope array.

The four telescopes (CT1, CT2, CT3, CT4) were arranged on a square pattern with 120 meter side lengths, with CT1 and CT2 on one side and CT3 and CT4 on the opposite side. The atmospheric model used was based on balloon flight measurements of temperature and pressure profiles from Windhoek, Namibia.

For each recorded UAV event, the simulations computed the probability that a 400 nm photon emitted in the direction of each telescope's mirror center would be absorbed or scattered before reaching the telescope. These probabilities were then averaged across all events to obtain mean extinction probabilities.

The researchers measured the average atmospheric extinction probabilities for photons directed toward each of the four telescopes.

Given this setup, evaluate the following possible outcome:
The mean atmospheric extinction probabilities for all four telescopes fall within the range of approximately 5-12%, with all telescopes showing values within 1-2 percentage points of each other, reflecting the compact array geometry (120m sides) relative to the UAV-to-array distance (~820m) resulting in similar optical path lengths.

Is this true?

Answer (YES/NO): YES